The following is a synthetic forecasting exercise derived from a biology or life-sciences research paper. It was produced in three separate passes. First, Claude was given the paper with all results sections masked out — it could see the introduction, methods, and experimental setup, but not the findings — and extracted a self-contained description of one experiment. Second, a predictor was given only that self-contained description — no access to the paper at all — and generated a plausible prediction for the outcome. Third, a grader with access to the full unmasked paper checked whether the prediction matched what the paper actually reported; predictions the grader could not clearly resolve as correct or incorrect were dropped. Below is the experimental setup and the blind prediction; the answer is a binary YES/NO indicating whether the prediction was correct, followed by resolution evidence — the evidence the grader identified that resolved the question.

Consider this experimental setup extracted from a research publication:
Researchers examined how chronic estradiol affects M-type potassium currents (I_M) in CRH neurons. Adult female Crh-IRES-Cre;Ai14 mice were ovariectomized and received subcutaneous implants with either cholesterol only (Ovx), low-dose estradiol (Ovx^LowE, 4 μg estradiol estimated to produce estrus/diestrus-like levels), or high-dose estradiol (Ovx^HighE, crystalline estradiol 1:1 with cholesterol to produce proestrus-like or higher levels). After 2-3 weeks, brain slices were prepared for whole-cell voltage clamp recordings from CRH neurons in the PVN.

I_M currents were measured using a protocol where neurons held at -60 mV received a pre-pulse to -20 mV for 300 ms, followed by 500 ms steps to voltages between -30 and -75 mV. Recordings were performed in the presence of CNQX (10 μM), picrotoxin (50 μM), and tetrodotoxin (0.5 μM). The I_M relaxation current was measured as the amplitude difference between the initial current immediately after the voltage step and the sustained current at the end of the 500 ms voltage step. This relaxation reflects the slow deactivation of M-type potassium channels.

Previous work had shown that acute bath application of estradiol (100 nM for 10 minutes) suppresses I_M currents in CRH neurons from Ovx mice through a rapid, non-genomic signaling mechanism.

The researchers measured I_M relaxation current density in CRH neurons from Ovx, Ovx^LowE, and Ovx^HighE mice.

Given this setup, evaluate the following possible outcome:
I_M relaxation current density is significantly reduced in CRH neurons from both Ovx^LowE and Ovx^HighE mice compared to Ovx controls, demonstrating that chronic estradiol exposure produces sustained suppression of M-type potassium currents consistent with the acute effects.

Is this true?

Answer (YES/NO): NO